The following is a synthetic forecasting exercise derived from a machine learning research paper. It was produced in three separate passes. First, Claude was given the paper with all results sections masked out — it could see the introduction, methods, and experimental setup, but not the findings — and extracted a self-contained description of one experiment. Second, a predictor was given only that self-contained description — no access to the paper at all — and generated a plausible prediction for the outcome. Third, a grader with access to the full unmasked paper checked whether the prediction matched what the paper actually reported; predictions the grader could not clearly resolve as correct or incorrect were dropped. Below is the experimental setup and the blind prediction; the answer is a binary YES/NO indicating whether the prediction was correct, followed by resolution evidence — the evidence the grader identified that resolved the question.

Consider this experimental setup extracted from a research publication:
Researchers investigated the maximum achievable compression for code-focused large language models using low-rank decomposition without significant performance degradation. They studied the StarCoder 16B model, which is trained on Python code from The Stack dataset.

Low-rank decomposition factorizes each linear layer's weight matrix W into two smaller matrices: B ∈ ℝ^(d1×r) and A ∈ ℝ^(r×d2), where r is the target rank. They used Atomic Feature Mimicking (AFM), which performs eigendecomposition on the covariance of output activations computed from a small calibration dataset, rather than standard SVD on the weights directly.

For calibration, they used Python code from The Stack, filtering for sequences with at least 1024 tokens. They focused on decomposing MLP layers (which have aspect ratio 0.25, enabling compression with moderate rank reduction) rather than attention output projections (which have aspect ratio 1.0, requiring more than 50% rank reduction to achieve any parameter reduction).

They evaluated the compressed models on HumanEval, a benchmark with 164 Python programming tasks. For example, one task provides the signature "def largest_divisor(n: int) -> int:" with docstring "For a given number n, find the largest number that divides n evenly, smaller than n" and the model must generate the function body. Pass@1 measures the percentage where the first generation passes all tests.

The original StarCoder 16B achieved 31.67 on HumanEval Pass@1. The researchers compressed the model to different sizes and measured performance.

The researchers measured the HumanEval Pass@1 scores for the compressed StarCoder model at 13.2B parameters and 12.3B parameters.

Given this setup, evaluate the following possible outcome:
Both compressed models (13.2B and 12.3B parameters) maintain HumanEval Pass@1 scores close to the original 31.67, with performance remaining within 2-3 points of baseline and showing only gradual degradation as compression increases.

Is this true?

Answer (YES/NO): YES